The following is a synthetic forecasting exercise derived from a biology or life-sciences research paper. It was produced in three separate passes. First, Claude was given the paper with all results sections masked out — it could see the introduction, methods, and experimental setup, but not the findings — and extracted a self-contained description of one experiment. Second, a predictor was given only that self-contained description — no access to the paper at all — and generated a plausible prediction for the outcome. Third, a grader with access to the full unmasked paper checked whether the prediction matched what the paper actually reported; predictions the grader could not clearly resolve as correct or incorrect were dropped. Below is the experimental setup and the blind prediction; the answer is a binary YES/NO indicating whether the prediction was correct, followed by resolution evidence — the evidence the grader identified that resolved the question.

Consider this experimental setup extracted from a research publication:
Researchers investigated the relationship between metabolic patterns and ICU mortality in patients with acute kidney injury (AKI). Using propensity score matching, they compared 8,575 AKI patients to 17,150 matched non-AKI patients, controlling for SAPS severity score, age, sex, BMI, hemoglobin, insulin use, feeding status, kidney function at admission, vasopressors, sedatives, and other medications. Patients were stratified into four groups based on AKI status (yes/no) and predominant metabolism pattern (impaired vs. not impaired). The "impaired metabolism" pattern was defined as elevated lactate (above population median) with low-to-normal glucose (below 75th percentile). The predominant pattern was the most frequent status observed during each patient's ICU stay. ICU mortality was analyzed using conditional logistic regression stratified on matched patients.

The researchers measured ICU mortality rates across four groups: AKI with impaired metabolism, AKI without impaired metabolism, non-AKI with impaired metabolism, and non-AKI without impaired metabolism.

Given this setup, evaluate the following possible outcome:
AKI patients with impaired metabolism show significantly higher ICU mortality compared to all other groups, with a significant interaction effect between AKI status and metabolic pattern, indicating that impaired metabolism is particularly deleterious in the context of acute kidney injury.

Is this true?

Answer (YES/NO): NO